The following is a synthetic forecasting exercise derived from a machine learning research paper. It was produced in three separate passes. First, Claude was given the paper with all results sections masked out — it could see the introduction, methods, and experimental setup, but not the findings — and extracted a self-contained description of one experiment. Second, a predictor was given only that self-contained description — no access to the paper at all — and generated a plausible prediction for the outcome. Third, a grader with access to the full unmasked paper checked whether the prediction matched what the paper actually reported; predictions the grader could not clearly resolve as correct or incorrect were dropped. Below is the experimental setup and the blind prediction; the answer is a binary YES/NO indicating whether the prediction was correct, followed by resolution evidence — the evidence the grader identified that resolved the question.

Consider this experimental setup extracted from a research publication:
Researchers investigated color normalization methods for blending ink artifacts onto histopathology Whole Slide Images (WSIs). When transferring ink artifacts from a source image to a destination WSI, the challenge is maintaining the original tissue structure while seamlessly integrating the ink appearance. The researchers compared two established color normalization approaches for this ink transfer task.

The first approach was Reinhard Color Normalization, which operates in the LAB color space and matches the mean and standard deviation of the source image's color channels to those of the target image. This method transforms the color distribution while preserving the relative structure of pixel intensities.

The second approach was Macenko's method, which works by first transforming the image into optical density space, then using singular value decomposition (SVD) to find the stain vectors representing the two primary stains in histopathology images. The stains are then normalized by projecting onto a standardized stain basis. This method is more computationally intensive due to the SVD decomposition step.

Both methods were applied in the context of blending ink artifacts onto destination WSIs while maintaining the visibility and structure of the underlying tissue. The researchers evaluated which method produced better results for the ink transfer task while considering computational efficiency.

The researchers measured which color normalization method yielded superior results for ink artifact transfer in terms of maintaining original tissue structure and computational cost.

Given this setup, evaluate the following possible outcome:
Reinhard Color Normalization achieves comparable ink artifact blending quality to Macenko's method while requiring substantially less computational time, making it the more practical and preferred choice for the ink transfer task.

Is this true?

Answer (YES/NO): YES